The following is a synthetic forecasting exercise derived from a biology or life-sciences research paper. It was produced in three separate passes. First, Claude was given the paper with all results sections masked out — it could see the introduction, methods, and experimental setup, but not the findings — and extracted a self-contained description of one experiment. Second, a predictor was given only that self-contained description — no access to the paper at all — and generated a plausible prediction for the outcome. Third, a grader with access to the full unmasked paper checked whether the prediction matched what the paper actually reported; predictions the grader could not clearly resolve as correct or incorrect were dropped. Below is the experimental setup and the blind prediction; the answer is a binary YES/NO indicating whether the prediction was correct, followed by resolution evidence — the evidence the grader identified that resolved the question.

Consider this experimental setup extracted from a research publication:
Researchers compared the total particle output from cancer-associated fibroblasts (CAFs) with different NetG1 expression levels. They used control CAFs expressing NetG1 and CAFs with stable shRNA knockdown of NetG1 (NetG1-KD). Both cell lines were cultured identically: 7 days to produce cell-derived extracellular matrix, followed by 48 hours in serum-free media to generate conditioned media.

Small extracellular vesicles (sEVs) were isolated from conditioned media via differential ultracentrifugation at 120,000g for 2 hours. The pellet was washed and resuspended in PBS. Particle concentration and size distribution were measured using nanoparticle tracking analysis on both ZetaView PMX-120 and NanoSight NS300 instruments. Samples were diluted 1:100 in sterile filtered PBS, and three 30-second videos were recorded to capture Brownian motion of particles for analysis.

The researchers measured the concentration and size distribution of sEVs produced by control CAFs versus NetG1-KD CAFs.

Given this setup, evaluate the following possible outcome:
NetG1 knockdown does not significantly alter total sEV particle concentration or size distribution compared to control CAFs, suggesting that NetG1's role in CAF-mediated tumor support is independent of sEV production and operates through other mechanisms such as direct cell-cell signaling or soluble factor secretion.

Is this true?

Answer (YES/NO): NO